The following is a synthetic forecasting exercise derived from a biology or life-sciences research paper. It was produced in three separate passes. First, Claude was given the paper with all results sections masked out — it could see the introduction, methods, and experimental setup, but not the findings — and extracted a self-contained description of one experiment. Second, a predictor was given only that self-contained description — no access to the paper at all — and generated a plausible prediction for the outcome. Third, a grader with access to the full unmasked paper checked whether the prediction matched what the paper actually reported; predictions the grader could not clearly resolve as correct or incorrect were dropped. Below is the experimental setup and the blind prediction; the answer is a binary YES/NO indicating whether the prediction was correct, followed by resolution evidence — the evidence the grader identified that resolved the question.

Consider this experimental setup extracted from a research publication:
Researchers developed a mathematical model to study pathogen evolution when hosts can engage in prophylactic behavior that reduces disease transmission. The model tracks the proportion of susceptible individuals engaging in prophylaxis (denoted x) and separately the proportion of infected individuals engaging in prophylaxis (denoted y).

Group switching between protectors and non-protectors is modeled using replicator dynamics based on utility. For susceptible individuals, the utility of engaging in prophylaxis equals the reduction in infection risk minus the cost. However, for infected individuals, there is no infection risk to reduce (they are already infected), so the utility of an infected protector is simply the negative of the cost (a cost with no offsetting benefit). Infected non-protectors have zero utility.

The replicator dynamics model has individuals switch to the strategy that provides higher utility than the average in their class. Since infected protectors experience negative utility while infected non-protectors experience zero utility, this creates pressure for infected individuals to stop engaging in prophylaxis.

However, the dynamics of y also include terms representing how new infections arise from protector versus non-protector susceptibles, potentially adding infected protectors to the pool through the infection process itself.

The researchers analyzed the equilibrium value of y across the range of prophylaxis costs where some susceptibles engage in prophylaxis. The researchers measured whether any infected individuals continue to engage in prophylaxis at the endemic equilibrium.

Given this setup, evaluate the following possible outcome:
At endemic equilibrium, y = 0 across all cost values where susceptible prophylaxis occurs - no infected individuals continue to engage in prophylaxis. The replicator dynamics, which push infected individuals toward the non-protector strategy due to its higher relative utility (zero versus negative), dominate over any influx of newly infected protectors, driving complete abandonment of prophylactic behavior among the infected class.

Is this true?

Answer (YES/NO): NO